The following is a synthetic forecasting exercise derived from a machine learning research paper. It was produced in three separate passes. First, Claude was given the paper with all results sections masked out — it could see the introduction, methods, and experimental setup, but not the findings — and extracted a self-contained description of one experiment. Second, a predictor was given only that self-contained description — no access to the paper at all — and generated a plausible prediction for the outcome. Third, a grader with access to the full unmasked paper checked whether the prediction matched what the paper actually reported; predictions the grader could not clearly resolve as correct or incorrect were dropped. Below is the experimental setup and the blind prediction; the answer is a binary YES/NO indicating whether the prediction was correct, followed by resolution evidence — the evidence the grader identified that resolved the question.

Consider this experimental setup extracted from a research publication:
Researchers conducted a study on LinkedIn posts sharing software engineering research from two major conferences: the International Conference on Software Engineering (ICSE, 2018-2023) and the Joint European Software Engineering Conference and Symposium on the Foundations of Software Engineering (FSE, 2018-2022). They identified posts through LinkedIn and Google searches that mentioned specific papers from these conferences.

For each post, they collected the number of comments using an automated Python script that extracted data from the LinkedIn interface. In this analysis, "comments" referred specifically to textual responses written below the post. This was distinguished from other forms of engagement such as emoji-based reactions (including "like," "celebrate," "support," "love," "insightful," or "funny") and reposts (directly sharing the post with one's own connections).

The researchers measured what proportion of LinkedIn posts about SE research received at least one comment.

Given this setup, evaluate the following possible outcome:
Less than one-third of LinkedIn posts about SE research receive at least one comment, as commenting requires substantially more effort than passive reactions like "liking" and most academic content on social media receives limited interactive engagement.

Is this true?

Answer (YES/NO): NO